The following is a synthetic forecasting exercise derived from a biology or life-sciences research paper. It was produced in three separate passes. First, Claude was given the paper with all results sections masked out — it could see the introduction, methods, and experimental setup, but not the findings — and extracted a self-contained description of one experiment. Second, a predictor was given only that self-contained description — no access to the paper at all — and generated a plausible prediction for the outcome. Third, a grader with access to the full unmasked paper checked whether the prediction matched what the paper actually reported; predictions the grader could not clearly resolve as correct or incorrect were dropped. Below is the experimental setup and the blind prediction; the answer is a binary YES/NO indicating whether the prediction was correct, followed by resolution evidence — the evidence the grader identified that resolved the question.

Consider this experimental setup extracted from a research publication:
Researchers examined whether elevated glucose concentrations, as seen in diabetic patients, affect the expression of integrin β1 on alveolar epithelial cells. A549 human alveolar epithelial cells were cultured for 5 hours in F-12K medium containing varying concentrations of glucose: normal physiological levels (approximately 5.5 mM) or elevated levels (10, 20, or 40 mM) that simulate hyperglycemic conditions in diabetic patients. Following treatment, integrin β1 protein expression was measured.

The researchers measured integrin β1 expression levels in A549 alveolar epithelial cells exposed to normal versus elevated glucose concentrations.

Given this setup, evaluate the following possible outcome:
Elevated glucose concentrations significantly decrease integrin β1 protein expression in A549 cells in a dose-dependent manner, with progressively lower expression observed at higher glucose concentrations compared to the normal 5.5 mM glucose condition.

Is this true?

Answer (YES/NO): NO